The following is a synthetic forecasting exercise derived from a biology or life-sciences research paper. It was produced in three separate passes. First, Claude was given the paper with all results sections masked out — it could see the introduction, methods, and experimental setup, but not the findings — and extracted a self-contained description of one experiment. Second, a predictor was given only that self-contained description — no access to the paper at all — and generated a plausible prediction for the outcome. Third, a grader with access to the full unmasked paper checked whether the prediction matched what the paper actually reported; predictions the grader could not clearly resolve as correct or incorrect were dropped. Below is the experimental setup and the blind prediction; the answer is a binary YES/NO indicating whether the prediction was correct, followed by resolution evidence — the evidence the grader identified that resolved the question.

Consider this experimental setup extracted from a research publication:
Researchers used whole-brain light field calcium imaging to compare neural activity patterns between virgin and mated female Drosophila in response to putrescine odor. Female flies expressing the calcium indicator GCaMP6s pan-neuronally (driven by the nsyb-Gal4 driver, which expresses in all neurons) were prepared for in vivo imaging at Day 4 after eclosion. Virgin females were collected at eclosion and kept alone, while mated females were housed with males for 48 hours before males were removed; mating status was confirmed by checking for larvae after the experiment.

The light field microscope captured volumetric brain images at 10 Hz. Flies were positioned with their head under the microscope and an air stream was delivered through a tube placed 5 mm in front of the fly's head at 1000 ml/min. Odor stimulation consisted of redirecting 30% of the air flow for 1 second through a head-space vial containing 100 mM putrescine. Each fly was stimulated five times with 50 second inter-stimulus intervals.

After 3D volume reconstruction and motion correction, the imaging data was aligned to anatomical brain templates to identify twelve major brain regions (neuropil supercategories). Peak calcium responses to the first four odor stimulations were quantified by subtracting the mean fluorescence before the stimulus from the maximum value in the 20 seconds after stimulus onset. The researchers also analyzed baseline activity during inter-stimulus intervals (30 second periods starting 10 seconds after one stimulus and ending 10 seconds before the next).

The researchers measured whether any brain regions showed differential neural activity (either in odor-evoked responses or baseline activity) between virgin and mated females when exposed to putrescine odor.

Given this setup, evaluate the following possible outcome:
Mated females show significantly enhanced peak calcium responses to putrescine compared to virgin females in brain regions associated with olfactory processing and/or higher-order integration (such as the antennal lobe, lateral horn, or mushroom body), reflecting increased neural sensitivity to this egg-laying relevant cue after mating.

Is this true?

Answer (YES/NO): NO